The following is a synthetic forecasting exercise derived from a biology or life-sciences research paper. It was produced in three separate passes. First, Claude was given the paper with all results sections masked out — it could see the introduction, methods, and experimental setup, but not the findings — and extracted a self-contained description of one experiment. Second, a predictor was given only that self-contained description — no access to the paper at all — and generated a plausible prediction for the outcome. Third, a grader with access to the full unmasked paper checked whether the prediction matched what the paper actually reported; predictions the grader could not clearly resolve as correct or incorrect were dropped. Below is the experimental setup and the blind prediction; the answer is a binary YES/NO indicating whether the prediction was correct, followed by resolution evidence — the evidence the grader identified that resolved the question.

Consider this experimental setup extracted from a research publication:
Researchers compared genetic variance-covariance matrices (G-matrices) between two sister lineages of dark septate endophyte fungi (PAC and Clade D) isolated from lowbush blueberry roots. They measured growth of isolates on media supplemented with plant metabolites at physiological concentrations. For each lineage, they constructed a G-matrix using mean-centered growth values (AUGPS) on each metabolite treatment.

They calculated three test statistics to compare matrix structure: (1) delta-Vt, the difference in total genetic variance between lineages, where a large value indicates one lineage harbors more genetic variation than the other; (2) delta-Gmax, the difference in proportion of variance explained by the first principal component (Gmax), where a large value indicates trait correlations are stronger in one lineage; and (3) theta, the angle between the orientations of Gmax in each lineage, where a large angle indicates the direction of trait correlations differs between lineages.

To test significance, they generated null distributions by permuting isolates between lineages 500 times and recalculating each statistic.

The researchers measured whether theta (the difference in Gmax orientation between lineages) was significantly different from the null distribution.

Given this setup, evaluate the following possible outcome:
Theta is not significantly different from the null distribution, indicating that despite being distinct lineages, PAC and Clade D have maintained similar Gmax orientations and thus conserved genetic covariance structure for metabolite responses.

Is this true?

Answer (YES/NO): NO